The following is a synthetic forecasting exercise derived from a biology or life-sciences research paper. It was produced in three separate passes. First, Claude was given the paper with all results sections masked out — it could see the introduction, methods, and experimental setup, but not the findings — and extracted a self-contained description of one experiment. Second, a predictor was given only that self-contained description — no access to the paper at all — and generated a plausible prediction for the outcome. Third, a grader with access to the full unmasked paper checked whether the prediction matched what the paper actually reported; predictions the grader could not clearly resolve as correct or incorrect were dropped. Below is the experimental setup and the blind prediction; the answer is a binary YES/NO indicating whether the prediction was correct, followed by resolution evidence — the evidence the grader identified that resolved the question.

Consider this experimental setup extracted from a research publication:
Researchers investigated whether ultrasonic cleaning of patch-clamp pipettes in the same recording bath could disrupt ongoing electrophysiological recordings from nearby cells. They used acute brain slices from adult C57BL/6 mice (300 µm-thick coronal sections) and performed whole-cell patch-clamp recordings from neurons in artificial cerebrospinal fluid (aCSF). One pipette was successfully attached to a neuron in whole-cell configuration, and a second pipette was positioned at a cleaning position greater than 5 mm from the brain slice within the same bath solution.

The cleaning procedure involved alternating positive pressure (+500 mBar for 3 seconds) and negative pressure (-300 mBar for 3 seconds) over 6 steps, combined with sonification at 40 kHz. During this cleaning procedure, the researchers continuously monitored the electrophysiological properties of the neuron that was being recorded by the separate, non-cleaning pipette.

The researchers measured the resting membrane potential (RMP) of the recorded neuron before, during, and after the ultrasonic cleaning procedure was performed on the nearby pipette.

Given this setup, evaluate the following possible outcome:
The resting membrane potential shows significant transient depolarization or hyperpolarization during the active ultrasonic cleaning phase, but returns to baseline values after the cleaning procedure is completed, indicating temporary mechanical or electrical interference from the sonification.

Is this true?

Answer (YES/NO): NO